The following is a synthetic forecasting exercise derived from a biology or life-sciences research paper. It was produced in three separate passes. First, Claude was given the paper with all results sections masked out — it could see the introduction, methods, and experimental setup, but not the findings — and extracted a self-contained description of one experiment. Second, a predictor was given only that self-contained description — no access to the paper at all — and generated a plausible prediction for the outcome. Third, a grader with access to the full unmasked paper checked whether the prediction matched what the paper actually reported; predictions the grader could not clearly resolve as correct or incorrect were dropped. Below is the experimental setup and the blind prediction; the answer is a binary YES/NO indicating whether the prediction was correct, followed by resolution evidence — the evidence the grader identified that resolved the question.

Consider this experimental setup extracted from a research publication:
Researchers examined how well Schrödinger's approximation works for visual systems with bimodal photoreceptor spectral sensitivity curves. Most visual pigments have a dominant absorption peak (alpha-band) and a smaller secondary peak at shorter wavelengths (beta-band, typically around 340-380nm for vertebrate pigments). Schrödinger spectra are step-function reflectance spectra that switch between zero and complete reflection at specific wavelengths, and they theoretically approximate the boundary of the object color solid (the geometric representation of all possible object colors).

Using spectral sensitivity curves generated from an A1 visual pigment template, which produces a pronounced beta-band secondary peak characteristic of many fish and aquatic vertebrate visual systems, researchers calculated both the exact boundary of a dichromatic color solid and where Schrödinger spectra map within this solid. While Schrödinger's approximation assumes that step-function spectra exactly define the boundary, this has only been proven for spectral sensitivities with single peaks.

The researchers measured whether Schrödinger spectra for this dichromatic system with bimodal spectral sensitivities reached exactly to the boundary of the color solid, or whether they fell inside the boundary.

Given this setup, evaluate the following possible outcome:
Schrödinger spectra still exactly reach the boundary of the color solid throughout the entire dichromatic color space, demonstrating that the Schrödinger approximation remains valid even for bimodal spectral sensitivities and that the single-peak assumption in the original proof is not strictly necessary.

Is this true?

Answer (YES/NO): NO